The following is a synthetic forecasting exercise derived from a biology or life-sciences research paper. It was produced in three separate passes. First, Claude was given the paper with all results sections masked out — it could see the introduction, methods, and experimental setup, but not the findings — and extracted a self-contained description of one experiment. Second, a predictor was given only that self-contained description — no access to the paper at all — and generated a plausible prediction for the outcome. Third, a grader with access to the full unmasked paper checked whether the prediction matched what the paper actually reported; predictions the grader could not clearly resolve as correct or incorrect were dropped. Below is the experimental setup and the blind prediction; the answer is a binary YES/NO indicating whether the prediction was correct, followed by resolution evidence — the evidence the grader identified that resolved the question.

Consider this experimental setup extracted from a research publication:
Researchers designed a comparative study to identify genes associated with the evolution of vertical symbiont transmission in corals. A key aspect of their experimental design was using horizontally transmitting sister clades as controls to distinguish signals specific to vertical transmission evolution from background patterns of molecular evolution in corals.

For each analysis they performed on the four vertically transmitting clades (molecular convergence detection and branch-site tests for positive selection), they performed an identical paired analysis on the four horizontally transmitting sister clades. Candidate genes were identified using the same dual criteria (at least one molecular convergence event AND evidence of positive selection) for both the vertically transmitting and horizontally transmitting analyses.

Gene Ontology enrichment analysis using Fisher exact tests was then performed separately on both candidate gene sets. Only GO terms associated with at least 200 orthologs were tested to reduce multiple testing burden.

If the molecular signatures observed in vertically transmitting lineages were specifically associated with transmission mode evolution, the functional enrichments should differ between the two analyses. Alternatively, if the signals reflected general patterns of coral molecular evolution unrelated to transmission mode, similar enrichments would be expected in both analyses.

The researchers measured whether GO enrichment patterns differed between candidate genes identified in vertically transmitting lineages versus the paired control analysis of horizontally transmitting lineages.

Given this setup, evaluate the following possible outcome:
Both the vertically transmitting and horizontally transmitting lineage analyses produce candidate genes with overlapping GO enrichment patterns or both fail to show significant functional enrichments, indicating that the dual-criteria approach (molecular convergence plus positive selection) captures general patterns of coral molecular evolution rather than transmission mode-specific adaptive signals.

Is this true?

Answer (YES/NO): NO